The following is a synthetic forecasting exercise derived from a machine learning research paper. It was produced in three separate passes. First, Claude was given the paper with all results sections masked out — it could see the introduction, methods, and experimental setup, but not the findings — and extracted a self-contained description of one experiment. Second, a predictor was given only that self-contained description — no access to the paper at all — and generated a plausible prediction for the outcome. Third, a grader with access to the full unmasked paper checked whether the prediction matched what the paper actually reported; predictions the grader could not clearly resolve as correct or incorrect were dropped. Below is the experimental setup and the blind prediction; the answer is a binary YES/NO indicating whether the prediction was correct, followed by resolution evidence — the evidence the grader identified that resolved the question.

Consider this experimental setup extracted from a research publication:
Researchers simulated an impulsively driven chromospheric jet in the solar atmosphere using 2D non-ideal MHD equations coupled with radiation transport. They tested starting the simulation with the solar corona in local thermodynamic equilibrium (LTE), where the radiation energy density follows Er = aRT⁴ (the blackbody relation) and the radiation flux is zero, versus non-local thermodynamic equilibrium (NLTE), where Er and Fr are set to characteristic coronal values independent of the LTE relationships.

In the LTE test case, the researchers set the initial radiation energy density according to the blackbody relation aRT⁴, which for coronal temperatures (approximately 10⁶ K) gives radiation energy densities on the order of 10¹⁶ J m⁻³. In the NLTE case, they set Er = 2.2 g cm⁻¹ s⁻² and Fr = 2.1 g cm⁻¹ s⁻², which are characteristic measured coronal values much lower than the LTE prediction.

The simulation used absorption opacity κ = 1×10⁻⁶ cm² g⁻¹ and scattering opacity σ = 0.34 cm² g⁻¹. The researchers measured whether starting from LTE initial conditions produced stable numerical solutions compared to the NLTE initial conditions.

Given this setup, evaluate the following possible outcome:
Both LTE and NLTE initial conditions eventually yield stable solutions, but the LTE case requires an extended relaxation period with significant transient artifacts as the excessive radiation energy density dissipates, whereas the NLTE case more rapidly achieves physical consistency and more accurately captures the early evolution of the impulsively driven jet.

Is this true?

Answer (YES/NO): NO